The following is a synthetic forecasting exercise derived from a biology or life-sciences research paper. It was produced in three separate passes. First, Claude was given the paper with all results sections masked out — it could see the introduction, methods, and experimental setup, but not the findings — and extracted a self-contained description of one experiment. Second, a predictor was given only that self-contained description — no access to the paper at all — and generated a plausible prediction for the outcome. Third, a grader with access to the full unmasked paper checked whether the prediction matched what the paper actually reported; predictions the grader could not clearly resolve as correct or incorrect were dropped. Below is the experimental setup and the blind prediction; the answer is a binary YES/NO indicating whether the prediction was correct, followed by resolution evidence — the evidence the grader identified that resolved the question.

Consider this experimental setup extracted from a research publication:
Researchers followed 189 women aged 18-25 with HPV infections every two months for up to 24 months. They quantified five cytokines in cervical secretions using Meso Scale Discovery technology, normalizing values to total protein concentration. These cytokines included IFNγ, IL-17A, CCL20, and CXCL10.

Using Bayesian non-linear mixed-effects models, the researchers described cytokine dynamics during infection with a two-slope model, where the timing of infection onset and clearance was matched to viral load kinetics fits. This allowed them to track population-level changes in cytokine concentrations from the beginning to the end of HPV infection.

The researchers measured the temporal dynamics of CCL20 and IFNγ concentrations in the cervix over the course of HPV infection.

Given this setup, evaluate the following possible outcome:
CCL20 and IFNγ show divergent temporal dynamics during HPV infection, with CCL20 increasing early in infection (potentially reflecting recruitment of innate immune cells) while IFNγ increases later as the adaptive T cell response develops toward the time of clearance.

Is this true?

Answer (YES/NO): NO